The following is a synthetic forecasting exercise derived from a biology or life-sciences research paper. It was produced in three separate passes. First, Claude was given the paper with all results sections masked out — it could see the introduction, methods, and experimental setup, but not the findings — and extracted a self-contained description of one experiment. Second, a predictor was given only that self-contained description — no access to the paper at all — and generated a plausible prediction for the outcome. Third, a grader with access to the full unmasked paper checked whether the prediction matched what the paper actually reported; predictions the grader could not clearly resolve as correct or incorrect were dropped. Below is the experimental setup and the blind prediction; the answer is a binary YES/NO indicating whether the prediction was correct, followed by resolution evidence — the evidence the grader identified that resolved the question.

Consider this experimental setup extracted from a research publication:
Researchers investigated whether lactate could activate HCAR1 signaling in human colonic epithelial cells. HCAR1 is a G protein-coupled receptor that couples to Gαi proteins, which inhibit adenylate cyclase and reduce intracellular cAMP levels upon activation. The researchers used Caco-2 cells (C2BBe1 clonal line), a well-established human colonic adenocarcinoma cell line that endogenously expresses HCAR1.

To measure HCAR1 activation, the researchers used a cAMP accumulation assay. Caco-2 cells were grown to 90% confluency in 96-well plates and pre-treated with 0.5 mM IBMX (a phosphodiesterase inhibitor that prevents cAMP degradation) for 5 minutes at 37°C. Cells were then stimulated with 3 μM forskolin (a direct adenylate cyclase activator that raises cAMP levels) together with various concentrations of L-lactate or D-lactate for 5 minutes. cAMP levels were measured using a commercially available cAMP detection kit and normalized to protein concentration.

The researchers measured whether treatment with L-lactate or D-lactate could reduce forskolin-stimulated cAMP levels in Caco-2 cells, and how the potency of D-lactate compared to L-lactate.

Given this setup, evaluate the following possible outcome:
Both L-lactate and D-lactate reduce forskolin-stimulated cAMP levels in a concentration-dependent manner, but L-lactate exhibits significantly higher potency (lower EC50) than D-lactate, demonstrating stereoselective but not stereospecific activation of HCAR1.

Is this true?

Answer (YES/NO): YES